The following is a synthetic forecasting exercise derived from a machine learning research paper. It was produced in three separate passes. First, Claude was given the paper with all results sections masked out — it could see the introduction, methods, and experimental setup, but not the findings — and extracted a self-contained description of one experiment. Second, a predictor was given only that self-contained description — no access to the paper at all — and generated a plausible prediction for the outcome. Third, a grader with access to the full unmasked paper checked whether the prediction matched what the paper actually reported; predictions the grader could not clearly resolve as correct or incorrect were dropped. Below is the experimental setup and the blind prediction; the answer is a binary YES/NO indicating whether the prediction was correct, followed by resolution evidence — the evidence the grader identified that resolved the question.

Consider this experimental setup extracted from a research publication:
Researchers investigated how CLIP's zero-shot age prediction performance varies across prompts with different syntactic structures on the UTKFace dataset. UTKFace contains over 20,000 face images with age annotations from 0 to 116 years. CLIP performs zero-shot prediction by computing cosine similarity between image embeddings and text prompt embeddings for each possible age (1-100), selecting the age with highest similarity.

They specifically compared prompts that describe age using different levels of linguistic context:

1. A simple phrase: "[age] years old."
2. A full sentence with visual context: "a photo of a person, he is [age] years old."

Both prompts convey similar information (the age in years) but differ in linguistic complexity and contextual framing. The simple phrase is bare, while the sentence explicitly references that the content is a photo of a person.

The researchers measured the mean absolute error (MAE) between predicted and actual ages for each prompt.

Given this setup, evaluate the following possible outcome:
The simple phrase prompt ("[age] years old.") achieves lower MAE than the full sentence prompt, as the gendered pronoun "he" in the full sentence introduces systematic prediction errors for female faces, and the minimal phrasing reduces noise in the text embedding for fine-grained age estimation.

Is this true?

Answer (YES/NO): NO